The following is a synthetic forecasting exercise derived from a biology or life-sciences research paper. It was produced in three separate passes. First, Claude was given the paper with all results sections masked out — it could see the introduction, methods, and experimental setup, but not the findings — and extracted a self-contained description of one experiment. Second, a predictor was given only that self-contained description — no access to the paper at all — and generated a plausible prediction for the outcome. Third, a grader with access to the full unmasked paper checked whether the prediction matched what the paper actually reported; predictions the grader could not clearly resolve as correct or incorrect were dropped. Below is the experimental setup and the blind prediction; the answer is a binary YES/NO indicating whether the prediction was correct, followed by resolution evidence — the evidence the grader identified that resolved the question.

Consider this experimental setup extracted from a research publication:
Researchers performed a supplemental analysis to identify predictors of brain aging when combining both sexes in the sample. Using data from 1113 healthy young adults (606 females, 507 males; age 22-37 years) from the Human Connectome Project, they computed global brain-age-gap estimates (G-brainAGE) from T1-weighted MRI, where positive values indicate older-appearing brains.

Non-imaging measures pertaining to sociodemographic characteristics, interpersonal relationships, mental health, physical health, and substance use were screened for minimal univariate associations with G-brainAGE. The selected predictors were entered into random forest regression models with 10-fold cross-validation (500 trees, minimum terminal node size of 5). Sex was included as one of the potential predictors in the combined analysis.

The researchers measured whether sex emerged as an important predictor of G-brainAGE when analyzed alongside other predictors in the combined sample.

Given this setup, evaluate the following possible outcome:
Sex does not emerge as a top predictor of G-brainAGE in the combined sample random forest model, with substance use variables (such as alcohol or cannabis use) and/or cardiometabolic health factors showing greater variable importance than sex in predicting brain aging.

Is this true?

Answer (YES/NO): YES